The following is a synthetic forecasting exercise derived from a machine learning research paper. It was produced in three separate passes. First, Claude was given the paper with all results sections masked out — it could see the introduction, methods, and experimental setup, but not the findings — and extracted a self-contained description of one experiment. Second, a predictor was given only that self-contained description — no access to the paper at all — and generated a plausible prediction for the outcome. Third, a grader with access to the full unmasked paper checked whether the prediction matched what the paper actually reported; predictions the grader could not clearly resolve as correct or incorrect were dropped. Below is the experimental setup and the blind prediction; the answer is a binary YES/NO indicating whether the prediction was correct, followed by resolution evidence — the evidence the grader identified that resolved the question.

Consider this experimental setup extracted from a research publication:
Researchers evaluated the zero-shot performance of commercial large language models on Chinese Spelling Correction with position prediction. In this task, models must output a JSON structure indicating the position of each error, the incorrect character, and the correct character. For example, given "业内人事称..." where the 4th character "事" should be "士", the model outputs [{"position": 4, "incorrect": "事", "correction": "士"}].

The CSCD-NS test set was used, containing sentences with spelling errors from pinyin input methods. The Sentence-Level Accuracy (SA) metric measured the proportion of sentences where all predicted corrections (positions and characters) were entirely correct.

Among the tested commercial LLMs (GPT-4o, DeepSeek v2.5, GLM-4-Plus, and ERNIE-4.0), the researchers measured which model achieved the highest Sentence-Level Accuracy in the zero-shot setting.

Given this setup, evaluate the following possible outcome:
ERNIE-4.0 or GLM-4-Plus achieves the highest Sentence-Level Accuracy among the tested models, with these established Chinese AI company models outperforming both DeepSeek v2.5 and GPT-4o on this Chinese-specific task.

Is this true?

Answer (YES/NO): NO